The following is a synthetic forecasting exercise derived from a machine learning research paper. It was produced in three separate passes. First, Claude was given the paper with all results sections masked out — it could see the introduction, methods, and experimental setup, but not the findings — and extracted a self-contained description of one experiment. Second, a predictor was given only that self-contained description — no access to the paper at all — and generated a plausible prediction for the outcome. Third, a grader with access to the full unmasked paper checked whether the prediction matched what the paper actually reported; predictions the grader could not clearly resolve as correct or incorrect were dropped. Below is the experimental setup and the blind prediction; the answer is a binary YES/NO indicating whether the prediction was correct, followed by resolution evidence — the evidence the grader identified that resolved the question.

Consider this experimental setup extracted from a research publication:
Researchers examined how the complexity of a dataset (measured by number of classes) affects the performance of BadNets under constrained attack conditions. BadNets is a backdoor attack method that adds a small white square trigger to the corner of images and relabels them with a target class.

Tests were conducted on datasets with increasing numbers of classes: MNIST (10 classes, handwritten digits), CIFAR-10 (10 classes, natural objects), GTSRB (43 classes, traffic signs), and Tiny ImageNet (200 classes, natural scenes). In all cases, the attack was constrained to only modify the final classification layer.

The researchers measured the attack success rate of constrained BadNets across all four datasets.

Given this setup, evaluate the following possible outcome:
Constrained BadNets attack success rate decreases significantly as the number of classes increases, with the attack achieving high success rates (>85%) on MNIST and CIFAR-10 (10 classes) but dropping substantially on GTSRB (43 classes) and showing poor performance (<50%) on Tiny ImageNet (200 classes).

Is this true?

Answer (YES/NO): NO